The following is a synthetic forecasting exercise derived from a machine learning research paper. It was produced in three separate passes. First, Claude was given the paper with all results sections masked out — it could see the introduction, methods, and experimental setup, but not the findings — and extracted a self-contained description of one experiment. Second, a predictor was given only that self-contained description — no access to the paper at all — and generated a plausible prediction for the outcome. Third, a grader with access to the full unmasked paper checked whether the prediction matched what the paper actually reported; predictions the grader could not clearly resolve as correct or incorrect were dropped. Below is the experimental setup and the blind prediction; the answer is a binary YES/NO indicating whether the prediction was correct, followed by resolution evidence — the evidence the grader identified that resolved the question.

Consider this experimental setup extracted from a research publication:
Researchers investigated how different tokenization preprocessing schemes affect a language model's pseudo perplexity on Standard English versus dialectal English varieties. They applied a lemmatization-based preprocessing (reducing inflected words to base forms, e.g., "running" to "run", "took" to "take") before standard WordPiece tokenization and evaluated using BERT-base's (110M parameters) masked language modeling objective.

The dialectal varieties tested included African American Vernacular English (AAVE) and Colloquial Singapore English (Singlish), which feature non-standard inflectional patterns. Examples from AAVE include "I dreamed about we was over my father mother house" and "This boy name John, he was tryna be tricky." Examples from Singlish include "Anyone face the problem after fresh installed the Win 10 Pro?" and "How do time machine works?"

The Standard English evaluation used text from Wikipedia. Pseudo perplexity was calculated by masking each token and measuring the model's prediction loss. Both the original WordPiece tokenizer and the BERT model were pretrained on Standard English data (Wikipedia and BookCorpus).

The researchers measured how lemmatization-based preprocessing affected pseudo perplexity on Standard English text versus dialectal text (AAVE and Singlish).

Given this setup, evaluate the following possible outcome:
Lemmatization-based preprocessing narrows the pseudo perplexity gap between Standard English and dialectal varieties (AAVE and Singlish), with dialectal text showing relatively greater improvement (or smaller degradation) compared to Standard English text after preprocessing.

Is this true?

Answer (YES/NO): YES